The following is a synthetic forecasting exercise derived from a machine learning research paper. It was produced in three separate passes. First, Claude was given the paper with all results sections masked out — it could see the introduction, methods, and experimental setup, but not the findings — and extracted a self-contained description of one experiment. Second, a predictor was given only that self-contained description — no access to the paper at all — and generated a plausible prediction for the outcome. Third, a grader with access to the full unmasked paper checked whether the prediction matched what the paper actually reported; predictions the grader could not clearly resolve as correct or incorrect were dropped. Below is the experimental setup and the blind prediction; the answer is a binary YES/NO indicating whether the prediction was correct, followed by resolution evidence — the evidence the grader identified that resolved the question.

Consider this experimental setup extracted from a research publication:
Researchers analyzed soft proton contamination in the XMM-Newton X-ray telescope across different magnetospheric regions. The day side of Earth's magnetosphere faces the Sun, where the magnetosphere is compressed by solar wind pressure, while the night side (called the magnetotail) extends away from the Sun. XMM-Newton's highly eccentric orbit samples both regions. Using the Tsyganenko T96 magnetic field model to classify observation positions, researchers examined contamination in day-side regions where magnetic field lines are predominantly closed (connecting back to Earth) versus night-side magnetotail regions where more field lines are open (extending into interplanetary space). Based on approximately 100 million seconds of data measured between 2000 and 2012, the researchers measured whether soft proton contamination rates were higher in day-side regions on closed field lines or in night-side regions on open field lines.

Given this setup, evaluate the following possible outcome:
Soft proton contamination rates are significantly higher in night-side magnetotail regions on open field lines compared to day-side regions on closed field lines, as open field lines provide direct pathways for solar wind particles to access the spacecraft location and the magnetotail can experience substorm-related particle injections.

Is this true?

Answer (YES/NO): NO